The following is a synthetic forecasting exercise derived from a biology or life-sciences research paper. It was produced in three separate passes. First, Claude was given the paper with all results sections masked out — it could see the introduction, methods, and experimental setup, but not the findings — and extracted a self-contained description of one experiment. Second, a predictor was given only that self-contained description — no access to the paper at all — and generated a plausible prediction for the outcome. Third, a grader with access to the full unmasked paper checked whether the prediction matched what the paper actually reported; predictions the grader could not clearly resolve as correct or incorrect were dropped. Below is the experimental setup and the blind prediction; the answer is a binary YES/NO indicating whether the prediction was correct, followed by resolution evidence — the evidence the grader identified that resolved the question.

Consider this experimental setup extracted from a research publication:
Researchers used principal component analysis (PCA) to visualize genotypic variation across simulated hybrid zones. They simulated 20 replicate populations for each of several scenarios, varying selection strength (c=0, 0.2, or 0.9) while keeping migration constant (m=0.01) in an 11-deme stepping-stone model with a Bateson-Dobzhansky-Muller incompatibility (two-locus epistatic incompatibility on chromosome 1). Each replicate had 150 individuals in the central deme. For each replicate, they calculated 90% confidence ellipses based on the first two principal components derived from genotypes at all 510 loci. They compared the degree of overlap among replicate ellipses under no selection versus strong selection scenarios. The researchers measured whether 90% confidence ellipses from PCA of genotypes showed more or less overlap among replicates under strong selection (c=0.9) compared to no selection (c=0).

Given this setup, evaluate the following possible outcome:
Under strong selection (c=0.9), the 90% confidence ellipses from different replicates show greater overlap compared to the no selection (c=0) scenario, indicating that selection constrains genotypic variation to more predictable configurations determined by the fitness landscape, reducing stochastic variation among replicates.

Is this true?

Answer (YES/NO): NO